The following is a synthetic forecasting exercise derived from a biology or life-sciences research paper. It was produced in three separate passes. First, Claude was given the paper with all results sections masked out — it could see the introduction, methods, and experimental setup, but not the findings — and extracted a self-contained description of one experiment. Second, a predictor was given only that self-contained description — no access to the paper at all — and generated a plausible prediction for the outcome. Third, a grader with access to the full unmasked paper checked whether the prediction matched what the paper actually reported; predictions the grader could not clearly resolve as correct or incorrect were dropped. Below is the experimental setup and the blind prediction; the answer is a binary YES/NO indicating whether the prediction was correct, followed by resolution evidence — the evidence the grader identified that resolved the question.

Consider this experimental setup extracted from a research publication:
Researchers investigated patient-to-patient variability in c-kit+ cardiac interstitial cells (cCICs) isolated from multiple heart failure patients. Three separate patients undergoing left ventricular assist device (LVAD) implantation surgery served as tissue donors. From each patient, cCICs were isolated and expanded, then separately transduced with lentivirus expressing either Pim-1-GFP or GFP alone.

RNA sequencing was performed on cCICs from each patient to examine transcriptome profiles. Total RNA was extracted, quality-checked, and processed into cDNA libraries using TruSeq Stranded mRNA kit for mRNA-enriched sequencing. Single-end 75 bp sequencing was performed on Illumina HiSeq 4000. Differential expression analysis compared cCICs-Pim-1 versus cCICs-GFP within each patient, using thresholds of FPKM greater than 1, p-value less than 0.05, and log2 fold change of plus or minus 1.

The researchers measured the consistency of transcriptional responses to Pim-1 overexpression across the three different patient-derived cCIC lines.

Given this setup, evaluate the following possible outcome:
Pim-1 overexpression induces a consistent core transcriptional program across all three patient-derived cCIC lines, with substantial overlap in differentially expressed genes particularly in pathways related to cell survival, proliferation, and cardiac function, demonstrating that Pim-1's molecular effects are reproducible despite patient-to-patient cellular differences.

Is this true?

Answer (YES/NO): NO